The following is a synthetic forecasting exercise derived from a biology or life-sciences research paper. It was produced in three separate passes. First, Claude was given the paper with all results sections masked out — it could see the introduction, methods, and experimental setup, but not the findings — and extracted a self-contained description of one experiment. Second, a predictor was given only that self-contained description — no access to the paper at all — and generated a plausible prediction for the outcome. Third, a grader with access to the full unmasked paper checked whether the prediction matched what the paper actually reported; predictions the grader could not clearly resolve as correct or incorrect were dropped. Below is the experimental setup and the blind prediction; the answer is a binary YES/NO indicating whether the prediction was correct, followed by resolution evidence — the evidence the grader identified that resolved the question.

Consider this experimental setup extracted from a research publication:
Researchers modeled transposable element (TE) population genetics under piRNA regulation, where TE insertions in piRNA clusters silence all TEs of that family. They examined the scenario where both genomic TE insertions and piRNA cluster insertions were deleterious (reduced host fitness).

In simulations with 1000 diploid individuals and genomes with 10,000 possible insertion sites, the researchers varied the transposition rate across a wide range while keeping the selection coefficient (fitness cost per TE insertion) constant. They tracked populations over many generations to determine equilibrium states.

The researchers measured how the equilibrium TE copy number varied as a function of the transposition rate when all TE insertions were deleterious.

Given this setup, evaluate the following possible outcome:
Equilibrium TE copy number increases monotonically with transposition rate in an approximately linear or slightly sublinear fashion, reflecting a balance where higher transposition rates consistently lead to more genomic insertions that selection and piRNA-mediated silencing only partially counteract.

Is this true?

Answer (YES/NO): NO